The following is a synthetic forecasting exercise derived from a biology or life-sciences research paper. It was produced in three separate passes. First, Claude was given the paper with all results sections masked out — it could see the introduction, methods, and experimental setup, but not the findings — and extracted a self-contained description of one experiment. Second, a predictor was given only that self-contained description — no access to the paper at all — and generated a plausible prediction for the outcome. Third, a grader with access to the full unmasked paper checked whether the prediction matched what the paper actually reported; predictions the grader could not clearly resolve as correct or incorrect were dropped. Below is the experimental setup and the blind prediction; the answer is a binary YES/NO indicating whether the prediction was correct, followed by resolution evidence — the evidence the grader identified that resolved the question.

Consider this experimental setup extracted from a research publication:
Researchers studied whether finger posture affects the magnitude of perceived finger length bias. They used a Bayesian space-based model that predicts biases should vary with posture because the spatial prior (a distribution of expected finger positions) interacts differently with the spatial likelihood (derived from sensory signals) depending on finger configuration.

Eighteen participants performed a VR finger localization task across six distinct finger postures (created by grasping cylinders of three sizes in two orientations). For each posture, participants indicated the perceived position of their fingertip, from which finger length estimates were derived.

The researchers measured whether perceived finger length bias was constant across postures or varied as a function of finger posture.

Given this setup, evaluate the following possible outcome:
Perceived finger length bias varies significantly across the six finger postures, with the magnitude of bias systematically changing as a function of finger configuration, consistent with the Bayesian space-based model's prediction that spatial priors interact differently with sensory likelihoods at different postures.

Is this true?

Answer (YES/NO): YES